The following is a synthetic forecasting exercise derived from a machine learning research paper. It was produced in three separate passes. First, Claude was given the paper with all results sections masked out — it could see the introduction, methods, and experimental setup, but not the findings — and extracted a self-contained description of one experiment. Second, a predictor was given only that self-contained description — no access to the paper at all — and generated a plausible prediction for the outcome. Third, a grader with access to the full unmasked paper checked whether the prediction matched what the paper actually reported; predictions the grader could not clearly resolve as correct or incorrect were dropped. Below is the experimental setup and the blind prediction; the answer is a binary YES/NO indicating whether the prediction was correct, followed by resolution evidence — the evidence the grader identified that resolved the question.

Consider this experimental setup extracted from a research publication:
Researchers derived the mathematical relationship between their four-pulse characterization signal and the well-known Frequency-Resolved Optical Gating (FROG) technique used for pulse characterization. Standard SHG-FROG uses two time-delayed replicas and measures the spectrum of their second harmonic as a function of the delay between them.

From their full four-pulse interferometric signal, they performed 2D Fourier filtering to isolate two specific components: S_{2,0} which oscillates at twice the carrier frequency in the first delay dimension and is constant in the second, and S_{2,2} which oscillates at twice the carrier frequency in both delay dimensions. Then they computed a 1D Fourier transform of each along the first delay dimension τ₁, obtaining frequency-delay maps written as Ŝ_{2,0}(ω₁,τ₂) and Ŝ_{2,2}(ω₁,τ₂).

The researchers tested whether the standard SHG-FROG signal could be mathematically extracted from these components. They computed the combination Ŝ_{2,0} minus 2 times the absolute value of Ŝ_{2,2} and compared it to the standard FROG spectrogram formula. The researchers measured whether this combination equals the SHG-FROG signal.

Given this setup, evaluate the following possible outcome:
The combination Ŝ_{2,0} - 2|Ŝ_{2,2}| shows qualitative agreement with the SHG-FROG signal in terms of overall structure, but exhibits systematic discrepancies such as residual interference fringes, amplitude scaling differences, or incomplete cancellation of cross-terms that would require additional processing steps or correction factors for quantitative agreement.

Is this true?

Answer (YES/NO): NO